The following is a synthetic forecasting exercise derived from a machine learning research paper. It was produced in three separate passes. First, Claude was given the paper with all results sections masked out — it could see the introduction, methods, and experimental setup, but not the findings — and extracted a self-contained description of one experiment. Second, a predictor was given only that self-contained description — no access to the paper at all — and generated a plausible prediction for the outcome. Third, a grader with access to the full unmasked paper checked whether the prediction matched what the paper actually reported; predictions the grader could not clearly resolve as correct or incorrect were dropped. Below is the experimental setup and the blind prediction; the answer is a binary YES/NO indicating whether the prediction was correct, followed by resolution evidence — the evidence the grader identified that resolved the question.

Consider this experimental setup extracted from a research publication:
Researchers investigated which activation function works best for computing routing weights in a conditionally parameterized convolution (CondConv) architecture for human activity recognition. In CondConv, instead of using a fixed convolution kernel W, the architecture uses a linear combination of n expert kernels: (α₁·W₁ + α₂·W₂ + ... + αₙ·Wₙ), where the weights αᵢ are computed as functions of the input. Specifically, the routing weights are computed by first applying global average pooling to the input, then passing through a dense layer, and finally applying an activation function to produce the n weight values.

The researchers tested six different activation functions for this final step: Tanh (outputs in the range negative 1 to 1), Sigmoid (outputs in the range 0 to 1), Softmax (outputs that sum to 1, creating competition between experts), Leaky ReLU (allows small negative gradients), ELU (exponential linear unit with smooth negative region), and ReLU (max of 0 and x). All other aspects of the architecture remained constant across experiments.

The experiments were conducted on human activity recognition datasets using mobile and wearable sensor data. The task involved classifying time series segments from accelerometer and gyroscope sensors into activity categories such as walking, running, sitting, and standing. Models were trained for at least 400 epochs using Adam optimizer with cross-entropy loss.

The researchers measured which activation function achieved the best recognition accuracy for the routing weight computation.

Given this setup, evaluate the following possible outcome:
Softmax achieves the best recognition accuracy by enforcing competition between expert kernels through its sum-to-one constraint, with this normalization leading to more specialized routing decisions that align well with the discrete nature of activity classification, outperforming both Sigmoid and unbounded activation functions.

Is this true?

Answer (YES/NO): NO